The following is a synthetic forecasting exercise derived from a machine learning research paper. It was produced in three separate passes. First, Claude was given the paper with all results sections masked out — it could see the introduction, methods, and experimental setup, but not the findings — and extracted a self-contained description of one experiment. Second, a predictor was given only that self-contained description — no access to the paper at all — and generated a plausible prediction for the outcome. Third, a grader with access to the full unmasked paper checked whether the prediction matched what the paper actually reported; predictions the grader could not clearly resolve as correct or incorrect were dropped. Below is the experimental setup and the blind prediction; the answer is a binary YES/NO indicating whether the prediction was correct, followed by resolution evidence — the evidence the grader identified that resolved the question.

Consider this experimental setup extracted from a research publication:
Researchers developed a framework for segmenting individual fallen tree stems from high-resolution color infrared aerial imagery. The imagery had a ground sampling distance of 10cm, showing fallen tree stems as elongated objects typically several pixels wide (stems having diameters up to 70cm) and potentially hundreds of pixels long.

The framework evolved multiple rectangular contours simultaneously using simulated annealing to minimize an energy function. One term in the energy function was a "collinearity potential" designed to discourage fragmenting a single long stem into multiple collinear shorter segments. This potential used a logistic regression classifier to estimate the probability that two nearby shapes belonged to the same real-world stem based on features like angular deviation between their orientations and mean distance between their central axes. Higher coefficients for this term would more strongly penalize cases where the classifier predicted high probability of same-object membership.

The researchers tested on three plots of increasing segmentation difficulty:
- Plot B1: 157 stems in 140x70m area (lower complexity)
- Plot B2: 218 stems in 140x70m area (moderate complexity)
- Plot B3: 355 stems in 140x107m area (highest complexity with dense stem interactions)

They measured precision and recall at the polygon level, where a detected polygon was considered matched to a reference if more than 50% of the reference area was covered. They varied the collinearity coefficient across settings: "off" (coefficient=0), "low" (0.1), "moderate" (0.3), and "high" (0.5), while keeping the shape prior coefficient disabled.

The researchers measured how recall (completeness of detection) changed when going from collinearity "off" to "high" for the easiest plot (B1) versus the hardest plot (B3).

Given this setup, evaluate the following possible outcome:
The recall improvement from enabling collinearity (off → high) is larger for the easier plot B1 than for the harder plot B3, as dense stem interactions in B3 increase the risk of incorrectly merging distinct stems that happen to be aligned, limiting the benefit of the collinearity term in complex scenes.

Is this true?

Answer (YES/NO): NO